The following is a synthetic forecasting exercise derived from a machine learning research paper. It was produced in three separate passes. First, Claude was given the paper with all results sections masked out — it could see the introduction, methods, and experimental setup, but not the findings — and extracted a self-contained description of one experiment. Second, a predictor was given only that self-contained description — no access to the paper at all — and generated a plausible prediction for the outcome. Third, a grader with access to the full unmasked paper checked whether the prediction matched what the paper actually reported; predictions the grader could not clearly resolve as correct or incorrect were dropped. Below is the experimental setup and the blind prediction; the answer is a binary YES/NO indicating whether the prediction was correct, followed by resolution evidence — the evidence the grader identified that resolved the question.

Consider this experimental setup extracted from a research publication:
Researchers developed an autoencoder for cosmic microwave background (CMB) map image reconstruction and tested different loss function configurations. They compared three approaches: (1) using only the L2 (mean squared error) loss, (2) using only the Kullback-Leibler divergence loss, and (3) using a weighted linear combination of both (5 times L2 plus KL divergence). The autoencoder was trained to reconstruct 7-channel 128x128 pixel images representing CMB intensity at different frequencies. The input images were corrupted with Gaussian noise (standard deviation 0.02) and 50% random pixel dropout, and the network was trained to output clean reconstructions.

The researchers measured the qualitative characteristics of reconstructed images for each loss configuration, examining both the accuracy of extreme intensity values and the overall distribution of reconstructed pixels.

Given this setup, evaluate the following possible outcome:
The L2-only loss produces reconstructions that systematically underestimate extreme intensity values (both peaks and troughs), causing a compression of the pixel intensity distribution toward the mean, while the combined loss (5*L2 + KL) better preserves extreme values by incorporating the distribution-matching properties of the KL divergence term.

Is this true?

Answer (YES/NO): NO